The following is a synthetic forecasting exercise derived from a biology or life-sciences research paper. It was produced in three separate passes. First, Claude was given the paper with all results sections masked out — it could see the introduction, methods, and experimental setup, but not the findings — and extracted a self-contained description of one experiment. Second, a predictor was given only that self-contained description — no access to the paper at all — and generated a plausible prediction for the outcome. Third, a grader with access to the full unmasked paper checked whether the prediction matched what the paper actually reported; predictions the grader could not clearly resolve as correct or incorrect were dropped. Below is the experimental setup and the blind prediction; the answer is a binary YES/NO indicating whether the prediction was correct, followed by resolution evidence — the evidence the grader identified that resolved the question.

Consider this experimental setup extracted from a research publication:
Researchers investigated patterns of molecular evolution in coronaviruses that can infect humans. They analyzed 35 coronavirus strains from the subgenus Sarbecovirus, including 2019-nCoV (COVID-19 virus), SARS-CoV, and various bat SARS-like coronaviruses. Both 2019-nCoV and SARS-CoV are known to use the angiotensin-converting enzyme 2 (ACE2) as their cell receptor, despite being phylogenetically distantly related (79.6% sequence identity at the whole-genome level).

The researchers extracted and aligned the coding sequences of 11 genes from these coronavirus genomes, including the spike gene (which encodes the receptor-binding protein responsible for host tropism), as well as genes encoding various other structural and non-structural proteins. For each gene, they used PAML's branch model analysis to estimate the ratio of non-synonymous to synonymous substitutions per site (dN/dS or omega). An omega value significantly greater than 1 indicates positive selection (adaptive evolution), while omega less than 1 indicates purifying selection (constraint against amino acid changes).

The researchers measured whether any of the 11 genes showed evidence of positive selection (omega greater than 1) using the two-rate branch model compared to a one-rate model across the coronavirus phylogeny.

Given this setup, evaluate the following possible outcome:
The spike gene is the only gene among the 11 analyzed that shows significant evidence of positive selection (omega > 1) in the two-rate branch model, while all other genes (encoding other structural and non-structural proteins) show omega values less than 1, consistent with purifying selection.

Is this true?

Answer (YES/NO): NO